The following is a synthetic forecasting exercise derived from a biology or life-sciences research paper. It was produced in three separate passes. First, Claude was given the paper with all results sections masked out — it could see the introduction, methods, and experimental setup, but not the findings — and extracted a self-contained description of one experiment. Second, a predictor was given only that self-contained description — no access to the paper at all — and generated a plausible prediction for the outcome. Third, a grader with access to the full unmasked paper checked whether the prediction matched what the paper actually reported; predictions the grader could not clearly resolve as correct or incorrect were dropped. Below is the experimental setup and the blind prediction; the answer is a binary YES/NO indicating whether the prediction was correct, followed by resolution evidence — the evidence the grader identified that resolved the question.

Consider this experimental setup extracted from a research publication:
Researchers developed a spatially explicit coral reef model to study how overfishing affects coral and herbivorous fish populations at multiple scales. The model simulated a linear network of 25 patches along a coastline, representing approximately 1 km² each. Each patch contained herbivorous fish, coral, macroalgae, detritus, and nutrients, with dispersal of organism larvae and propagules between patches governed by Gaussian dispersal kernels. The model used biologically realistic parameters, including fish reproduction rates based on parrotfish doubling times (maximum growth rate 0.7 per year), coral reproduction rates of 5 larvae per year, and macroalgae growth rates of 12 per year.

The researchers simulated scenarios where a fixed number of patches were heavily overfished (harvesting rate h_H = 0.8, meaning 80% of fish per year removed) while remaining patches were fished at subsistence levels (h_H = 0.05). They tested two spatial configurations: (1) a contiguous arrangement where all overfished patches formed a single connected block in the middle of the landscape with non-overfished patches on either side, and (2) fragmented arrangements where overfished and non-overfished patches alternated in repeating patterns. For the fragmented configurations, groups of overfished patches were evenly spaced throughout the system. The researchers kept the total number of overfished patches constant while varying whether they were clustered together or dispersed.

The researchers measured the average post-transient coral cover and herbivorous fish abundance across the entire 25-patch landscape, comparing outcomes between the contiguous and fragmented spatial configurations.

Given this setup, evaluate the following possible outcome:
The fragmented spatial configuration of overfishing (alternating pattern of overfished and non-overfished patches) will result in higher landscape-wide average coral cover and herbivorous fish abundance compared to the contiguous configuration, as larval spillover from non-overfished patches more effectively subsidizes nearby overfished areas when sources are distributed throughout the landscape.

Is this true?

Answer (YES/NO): NO